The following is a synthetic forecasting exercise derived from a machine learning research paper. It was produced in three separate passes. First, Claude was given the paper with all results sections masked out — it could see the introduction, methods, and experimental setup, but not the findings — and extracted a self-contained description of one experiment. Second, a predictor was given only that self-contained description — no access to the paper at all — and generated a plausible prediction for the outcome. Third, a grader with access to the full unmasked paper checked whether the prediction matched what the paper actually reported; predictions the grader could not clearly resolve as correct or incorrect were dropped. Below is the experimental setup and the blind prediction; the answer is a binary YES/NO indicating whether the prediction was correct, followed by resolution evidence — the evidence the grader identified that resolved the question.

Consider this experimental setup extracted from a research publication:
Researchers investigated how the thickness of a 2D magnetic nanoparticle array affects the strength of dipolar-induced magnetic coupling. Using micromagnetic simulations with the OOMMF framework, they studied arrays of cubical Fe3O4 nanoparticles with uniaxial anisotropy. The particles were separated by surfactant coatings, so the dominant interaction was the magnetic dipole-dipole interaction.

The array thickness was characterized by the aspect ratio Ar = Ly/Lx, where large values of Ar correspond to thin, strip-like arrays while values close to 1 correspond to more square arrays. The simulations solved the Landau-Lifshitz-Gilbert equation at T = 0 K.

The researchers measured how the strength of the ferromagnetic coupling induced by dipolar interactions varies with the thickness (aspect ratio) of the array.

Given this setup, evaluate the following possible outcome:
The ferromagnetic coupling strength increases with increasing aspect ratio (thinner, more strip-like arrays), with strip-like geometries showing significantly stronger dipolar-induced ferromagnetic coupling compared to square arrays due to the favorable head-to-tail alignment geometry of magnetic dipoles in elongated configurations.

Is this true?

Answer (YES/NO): YES